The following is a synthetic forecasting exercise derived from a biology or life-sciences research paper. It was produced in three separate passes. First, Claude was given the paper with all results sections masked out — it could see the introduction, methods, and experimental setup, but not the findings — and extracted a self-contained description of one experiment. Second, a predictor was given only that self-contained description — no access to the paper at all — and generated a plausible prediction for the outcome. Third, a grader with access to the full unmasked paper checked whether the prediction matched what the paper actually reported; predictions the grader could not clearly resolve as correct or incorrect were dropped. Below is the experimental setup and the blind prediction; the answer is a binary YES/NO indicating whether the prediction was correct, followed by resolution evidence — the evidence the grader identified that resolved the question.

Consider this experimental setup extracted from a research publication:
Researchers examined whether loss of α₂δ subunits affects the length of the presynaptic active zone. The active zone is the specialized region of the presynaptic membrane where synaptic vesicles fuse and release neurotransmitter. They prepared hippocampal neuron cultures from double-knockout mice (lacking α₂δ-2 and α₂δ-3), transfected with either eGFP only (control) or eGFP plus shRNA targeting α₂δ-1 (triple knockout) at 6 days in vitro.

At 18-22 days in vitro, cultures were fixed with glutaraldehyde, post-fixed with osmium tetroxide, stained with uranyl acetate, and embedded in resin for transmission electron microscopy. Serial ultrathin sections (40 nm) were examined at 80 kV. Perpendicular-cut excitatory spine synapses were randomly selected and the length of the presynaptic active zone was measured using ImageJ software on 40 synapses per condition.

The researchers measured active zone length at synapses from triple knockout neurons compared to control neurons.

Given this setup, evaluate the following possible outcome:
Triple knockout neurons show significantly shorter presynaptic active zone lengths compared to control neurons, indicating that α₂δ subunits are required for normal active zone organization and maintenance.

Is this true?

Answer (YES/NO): YES